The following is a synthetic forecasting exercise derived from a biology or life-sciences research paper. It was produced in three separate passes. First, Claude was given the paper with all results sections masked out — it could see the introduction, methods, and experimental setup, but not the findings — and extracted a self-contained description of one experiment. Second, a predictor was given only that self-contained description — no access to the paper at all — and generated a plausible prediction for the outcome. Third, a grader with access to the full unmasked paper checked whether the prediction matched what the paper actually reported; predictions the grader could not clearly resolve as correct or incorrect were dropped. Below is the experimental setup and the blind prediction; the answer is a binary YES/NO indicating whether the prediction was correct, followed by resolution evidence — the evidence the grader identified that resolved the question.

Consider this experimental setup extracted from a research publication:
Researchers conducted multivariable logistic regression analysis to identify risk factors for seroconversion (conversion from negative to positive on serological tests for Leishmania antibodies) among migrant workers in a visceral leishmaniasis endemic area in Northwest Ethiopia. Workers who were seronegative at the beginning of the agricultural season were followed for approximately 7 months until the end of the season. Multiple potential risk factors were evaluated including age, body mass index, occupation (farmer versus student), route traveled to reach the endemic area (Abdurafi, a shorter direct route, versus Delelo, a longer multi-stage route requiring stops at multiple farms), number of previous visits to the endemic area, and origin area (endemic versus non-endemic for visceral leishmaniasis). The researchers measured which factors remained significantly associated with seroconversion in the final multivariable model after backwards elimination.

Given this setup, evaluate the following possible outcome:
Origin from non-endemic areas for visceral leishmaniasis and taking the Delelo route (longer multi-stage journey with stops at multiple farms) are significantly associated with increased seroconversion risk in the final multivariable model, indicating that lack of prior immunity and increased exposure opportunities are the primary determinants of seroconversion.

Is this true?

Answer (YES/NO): NO